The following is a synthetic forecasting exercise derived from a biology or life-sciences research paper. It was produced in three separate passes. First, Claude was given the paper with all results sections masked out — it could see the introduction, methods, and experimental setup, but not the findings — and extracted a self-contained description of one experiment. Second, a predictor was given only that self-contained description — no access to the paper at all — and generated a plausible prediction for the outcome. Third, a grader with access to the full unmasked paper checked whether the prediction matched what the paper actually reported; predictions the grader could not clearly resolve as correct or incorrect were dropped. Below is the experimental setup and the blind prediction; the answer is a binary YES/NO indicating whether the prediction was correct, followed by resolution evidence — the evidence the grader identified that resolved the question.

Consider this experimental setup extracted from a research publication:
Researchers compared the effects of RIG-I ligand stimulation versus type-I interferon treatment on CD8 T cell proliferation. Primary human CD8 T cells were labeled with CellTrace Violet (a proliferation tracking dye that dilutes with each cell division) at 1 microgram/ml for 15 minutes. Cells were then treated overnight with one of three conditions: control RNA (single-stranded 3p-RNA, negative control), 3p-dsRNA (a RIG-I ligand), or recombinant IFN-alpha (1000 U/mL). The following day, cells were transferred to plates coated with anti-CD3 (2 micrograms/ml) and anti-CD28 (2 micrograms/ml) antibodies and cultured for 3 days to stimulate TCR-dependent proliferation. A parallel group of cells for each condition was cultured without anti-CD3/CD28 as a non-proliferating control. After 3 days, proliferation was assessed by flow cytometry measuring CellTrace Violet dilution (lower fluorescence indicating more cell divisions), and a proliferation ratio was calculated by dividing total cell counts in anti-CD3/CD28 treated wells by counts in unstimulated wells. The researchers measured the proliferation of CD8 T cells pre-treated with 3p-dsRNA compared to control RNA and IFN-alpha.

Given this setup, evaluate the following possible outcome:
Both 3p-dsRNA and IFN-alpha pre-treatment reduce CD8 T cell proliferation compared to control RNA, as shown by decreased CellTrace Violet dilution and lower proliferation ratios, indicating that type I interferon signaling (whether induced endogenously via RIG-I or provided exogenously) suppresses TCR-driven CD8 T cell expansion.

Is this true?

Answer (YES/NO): NO